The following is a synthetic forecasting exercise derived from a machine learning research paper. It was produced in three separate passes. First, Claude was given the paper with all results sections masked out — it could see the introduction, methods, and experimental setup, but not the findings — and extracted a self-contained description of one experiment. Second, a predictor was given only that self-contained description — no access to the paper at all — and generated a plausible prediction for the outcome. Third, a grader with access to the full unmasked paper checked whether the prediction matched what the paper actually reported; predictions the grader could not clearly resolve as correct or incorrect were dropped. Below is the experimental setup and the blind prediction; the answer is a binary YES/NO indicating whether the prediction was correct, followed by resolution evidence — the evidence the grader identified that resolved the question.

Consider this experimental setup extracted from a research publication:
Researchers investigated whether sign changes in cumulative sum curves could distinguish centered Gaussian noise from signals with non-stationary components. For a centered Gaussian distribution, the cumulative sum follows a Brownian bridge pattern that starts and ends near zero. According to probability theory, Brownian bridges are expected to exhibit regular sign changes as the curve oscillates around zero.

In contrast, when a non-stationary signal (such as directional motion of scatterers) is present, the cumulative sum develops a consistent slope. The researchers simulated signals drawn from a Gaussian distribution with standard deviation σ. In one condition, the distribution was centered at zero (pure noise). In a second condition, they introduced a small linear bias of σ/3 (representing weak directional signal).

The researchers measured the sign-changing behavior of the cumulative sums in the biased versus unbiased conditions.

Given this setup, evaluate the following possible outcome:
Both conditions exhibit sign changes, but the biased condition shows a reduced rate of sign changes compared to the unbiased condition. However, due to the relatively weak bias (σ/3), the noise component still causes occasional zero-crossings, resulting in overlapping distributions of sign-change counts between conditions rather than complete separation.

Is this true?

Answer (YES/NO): NO